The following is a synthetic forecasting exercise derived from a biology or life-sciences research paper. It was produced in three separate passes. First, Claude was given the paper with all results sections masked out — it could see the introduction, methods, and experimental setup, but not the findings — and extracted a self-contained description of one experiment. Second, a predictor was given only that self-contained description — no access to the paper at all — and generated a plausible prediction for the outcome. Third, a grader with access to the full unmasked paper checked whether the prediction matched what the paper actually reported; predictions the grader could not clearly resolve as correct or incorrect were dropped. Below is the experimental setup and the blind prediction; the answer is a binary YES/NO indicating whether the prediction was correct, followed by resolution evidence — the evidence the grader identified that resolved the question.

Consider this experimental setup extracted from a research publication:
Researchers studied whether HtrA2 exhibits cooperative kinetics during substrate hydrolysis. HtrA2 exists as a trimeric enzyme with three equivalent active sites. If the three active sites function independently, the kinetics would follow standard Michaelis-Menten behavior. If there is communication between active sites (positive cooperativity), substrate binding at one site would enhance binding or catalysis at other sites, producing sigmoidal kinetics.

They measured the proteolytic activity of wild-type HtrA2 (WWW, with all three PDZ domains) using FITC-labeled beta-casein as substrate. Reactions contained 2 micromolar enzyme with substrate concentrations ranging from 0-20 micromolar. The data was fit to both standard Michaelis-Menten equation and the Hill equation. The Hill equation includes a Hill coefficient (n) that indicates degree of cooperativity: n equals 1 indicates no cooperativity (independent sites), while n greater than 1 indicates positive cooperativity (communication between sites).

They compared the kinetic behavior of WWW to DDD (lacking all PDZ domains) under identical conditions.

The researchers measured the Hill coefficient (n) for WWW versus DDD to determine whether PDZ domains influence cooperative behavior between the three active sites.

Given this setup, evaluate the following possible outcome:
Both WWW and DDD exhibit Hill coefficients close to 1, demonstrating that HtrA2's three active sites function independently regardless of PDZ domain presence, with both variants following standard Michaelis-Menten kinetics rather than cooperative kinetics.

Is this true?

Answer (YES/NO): NO